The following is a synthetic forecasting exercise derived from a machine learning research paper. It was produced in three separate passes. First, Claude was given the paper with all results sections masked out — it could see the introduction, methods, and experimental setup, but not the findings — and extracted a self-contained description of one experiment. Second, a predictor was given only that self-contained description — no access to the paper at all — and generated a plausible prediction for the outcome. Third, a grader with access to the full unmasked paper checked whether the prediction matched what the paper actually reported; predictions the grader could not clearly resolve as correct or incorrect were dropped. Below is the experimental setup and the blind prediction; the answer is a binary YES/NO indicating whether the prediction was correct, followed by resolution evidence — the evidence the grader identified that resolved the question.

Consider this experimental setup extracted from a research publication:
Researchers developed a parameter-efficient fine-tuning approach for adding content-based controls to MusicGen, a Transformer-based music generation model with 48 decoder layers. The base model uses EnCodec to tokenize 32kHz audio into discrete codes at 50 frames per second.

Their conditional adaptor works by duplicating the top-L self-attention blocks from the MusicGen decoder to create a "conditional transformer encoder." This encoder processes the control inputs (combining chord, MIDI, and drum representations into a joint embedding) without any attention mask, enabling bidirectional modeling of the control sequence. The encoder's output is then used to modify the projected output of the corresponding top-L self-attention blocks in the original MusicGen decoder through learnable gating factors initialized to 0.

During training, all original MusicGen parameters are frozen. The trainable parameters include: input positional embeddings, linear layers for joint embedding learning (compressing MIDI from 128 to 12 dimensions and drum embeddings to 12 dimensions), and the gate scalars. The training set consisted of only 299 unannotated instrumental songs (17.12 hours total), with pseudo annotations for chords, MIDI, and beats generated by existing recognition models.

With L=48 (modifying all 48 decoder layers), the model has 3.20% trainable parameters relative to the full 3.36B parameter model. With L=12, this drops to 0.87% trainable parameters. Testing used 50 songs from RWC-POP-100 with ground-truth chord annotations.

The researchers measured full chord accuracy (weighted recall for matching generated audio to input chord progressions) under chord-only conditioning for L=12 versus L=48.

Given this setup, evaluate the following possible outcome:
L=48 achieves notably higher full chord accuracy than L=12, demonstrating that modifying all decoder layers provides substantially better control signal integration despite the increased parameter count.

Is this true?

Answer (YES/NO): NO